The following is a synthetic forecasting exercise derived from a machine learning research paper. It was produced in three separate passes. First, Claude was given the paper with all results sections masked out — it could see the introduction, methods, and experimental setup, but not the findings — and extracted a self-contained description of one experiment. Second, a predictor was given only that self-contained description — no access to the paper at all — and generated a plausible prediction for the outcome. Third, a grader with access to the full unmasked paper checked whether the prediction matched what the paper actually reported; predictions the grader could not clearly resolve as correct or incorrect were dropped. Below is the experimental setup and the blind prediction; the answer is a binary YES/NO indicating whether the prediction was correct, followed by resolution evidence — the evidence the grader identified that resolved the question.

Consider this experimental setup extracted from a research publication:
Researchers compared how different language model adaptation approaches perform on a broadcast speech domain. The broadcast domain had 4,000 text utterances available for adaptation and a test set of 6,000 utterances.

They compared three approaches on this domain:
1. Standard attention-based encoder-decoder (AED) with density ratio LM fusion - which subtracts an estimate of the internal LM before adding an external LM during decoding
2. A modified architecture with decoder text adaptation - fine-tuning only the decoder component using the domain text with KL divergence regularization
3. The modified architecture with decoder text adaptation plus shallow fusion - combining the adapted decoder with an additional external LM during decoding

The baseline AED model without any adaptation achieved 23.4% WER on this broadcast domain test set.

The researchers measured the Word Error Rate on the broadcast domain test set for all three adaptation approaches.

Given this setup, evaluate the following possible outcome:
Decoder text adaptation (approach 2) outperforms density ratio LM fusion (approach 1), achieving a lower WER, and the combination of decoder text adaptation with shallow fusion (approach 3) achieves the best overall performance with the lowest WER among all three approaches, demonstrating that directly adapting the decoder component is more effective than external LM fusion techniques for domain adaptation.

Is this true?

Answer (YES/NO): NO